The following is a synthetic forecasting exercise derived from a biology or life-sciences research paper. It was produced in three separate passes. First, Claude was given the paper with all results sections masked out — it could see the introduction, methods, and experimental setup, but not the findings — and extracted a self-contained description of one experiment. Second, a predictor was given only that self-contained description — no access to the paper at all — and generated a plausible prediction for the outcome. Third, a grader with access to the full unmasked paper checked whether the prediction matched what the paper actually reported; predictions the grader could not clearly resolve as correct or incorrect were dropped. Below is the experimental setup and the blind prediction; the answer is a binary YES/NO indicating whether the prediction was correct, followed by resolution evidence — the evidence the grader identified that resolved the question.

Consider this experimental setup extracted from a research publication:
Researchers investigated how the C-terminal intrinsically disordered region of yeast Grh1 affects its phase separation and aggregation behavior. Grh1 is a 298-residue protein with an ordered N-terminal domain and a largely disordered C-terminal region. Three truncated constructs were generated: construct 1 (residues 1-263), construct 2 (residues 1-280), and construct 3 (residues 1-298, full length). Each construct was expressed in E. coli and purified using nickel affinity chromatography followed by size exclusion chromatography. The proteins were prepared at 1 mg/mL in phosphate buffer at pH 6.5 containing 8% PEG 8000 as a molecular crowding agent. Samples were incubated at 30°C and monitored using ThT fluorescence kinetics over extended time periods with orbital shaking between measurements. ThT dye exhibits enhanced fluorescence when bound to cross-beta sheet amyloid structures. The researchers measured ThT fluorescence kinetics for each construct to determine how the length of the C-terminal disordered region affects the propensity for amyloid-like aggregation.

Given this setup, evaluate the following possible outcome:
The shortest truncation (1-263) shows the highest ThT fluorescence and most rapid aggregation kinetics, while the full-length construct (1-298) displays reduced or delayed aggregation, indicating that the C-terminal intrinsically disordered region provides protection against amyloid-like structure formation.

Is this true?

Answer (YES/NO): NO